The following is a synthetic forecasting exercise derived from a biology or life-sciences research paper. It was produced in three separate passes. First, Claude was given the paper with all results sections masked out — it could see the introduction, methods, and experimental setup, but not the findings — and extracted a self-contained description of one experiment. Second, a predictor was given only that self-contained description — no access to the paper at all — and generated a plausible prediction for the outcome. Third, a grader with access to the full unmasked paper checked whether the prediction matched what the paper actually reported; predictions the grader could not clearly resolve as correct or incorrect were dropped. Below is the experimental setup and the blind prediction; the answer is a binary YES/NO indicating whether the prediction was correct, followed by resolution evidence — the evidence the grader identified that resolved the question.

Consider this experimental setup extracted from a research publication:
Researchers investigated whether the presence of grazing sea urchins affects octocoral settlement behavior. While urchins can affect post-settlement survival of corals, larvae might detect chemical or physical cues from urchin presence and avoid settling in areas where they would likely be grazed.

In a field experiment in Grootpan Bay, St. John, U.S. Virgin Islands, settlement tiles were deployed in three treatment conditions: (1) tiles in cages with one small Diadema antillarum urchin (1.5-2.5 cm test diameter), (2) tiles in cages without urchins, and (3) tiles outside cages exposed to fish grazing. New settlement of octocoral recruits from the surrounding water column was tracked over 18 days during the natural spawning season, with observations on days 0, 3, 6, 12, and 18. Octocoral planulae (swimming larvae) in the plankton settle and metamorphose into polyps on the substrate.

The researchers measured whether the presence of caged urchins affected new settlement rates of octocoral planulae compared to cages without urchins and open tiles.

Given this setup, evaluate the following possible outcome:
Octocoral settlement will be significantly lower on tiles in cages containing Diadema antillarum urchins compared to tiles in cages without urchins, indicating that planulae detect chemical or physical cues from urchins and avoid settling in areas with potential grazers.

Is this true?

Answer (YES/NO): NO